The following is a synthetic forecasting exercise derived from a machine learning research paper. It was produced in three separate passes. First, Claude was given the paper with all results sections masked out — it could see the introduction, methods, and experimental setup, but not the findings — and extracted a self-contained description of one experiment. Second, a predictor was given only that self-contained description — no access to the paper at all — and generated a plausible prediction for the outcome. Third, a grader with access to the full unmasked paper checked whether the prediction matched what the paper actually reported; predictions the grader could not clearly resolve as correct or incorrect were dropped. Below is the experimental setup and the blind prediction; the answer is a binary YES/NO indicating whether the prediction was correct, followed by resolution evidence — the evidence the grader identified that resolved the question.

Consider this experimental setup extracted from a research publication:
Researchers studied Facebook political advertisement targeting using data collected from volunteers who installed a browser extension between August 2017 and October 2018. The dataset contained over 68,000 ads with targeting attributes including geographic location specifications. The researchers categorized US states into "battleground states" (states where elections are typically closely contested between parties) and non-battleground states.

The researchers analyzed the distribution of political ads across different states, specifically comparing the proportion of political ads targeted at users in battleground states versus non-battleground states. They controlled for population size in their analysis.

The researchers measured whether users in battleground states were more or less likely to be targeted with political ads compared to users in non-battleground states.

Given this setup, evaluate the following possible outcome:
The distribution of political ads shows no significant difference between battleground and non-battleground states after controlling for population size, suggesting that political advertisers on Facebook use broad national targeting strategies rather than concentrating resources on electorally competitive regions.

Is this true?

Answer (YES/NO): NO